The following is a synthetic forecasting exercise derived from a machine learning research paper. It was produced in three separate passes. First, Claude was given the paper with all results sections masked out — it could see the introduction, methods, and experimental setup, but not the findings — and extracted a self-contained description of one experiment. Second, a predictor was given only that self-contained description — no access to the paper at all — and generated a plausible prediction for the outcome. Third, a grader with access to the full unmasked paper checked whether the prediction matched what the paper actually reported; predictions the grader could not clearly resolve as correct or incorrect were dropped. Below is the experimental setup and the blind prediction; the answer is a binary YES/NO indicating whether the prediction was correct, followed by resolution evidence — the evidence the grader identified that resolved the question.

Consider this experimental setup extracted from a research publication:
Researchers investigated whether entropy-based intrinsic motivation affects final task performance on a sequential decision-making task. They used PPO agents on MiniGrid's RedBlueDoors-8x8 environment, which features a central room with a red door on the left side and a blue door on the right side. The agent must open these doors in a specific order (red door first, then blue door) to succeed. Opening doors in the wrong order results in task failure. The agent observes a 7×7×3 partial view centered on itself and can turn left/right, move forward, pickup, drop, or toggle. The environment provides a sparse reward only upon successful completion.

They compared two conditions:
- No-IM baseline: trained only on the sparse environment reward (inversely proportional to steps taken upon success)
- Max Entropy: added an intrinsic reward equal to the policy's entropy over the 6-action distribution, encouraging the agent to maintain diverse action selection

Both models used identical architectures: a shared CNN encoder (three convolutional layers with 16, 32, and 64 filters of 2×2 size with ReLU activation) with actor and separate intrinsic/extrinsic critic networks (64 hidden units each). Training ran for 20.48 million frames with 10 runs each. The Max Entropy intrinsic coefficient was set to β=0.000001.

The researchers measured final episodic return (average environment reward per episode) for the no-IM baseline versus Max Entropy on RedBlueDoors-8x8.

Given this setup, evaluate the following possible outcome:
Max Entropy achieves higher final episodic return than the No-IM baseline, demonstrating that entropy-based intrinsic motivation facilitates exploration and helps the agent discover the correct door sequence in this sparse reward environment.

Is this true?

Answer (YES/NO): NO